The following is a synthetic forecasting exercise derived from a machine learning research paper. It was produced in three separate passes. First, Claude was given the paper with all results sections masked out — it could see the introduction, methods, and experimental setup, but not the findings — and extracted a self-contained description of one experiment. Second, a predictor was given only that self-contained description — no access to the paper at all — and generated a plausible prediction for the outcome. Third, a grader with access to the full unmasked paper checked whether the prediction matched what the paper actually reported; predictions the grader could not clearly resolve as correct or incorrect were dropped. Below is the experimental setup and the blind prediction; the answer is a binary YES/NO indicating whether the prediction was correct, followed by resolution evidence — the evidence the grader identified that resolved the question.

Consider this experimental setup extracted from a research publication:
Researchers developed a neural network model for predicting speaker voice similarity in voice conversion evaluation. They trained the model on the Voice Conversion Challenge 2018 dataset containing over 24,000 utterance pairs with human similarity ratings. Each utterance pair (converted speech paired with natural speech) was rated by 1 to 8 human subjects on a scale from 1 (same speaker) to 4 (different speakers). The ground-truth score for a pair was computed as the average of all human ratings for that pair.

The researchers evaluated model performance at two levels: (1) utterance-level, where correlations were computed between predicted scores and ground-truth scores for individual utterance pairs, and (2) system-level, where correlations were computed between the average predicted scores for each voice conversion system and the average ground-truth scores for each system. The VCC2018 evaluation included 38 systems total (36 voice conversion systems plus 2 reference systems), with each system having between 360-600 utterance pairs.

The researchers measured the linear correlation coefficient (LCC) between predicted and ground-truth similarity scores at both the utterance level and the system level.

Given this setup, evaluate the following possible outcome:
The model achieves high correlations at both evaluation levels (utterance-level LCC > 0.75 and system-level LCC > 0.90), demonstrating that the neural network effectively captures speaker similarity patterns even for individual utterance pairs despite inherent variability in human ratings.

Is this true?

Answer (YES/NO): NO